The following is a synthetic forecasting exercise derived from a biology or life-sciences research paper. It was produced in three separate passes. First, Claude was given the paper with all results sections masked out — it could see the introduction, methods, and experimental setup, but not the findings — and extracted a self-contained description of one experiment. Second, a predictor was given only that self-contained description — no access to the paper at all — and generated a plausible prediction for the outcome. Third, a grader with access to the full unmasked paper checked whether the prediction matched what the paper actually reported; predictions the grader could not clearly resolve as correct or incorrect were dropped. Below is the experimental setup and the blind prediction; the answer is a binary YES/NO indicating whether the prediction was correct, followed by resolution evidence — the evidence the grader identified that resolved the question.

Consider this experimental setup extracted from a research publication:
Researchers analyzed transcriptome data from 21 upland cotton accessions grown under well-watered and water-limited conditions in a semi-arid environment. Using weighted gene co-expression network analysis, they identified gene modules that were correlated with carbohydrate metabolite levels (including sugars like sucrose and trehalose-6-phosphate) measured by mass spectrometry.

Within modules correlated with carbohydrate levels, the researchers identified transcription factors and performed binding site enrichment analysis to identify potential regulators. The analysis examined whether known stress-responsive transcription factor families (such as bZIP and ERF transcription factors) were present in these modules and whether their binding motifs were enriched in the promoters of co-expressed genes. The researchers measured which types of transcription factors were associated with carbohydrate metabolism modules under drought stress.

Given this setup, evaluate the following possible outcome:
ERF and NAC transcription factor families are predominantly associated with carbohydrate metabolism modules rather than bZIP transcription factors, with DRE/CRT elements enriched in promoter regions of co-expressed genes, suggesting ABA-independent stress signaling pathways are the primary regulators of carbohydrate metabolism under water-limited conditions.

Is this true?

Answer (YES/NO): NO